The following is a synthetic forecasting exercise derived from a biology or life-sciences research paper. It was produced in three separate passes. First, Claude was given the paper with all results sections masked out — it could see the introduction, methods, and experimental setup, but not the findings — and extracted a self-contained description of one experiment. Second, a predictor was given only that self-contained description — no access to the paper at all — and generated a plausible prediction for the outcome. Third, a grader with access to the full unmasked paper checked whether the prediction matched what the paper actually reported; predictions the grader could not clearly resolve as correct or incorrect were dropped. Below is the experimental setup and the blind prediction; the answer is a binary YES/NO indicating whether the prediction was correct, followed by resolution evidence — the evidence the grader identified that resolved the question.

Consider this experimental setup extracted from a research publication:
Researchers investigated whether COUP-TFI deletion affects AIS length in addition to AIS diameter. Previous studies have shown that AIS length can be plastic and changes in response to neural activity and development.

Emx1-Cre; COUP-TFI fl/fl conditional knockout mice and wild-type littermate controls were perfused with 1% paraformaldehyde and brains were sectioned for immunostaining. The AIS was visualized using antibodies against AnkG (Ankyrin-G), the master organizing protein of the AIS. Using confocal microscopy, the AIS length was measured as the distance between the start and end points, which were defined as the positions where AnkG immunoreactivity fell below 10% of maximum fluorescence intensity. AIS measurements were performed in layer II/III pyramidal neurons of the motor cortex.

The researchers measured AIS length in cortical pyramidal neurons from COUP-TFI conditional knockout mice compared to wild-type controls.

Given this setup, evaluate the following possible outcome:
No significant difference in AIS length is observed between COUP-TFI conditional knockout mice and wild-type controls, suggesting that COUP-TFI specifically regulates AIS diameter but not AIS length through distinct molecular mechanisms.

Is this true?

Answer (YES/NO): YES